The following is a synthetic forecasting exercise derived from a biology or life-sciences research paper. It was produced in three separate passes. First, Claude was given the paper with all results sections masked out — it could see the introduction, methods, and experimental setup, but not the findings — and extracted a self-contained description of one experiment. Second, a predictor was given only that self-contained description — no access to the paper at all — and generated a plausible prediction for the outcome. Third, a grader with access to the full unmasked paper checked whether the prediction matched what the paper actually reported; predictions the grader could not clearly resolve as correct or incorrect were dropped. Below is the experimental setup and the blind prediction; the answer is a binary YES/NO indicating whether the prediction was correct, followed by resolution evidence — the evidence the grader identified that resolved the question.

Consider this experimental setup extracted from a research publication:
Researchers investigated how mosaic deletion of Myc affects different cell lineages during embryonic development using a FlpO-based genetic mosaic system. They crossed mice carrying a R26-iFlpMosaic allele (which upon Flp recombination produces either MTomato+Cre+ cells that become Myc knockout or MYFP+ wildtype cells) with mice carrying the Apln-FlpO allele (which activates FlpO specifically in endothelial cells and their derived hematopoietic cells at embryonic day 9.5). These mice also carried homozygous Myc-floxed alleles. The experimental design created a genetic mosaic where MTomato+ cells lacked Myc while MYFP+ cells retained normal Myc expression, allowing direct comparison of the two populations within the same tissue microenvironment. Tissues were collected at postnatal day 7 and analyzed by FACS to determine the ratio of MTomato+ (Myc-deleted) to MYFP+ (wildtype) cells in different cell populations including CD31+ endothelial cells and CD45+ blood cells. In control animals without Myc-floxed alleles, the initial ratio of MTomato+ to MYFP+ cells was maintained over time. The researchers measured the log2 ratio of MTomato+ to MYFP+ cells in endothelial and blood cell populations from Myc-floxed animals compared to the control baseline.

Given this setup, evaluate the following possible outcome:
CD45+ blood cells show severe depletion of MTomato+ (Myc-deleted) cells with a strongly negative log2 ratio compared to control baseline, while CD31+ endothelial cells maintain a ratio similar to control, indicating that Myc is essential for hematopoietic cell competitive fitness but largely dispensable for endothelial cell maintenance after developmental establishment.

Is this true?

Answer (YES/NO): NO